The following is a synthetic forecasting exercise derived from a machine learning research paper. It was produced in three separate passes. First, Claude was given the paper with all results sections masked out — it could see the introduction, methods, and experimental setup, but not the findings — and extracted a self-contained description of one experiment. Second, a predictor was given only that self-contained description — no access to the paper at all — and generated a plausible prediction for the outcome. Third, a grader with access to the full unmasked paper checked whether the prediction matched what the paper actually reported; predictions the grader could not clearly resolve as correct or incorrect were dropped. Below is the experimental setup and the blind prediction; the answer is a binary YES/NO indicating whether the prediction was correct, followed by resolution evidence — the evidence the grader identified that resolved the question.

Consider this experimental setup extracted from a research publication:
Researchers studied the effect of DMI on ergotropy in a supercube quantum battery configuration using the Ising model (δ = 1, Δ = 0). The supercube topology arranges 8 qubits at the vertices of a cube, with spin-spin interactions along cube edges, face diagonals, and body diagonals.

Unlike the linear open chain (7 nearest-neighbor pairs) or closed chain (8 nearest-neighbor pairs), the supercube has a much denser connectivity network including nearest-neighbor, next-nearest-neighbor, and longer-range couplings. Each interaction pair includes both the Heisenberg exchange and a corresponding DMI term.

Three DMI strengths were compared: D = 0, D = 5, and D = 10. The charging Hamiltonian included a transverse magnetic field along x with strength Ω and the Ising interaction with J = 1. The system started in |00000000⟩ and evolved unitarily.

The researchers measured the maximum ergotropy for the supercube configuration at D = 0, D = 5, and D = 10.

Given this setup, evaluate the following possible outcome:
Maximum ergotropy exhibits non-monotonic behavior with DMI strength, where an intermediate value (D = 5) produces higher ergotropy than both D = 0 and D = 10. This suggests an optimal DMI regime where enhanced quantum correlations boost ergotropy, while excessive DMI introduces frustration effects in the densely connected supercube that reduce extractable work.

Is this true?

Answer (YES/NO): NO